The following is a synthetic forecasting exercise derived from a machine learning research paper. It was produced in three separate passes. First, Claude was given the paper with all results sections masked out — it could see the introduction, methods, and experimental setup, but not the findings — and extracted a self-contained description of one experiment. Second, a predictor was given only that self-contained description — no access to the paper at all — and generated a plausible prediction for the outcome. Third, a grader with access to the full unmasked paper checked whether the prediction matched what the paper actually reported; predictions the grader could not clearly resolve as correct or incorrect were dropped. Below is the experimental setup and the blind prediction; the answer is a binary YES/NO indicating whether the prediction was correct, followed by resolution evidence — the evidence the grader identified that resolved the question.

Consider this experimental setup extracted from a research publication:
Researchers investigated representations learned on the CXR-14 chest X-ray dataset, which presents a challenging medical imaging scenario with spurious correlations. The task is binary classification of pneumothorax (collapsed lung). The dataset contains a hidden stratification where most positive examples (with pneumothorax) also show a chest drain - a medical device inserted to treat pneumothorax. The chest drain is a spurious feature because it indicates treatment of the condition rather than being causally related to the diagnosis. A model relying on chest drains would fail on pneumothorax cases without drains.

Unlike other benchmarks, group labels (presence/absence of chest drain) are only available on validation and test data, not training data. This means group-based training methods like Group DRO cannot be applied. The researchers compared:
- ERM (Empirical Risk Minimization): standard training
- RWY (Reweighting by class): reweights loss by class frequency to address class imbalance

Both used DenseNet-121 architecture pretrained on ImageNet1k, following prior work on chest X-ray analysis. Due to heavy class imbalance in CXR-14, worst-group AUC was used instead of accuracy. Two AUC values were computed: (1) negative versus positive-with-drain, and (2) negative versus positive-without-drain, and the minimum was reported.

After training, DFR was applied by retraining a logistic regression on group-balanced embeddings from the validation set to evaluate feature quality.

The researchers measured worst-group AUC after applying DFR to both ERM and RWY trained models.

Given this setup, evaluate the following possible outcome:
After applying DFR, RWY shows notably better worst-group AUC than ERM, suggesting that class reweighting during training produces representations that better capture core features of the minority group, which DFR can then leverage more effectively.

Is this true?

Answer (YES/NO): NO